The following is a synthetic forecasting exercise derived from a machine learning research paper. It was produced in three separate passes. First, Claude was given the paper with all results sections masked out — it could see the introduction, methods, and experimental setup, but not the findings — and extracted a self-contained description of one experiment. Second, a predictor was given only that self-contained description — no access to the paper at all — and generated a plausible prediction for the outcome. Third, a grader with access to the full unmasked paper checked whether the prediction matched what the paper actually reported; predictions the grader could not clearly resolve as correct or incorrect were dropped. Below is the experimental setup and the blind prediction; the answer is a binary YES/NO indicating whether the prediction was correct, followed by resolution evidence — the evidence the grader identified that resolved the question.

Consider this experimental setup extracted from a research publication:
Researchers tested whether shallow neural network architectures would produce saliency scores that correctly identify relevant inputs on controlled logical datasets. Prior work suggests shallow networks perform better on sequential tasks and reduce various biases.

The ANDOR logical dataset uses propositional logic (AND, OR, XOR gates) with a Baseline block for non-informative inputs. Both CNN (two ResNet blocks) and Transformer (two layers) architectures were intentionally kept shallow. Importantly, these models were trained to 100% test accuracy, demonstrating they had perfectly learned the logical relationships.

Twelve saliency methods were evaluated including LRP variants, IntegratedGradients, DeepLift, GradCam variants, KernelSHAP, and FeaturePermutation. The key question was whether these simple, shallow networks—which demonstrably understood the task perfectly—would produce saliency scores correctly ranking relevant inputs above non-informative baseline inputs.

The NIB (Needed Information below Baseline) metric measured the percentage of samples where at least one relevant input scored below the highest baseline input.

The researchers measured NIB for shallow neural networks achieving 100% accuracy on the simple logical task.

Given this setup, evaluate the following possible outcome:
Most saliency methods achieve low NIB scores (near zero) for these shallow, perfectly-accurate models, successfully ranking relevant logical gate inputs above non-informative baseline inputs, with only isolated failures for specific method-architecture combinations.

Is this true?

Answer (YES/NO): NO